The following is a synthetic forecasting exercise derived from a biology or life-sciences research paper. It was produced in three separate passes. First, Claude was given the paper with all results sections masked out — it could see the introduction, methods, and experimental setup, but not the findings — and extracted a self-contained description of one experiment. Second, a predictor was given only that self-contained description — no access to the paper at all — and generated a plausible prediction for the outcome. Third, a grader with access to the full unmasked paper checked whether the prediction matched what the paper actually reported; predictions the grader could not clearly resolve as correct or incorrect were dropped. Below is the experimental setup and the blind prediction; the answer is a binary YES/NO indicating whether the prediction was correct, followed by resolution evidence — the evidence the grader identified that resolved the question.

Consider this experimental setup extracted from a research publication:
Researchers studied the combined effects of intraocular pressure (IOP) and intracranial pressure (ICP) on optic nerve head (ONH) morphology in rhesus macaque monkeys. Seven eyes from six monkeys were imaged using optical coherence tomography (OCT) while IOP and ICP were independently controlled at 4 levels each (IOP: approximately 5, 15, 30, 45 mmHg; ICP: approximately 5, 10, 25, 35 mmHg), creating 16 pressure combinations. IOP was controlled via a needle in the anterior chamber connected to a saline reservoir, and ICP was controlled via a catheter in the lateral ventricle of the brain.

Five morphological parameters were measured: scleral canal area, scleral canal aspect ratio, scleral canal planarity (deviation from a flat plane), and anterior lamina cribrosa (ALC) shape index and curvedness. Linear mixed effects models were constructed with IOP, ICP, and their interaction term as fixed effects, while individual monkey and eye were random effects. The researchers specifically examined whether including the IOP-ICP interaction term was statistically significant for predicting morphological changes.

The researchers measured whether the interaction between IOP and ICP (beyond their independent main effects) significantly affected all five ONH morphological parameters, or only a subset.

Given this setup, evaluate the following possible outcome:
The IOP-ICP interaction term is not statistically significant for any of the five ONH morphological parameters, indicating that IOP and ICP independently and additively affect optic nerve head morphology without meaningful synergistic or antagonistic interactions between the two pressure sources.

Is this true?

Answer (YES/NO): NO